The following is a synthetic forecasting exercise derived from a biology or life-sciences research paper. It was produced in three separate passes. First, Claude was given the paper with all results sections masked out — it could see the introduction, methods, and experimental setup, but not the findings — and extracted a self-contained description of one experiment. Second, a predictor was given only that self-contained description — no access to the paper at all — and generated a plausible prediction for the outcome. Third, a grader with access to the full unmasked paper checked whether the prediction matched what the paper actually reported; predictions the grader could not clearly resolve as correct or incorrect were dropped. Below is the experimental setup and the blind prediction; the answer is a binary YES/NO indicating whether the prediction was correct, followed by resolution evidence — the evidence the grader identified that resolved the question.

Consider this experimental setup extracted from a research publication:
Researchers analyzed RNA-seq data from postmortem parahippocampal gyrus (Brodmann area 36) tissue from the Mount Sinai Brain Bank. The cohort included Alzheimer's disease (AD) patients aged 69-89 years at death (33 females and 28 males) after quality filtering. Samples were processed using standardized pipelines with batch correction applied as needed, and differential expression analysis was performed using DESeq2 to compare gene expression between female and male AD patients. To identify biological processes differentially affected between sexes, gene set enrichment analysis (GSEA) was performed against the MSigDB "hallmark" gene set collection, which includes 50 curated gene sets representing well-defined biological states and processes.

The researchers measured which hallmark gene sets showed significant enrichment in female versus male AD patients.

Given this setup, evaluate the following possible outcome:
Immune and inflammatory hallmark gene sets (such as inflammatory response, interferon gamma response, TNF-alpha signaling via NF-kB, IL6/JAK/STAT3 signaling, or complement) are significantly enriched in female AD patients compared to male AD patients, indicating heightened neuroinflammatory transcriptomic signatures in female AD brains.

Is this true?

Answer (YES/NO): YES